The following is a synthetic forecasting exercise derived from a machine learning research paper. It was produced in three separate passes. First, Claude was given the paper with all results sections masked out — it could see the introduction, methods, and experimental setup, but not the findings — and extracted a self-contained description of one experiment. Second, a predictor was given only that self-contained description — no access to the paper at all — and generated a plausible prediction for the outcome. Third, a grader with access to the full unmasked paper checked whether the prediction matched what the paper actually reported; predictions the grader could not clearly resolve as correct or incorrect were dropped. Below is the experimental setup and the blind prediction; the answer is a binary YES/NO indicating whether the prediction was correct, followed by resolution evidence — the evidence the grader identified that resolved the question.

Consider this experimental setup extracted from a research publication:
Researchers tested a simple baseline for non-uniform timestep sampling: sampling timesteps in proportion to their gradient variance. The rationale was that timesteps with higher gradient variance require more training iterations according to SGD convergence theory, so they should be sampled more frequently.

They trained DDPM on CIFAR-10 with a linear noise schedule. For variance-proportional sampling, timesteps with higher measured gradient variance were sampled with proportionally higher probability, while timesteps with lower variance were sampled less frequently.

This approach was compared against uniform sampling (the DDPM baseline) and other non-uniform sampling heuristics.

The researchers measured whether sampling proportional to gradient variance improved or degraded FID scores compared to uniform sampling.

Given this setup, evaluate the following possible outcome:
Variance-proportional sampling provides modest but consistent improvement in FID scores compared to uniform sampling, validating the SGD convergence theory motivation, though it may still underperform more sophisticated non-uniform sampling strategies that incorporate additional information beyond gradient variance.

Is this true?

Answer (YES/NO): NO